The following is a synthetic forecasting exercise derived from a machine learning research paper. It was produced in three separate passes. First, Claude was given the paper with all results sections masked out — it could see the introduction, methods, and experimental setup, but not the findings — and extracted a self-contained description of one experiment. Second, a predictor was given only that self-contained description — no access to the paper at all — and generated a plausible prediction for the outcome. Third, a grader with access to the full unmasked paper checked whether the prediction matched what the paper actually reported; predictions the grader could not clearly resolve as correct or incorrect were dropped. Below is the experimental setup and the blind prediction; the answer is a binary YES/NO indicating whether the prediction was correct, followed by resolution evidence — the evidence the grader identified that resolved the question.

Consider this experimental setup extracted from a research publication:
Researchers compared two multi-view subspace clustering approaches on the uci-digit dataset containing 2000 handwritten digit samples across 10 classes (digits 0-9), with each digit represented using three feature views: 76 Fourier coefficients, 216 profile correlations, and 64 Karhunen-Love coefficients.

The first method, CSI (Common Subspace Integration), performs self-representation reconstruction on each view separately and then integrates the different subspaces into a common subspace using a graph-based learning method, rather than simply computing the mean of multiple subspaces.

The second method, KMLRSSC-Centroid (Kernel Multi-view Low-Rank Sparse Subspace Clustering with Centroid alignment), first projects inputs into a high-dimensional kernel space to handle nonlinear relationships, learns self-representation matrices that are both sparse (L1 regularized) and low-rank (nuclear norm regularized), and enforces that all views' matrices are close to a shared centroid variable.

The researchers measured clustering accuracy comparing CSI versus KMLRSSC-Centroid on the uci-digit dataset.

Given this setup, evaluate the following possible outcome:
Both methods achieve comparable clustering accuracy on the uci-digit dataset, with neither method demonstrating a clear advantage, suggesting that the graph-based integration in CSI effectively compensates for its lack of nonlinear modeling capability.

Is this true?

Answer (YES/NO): NO